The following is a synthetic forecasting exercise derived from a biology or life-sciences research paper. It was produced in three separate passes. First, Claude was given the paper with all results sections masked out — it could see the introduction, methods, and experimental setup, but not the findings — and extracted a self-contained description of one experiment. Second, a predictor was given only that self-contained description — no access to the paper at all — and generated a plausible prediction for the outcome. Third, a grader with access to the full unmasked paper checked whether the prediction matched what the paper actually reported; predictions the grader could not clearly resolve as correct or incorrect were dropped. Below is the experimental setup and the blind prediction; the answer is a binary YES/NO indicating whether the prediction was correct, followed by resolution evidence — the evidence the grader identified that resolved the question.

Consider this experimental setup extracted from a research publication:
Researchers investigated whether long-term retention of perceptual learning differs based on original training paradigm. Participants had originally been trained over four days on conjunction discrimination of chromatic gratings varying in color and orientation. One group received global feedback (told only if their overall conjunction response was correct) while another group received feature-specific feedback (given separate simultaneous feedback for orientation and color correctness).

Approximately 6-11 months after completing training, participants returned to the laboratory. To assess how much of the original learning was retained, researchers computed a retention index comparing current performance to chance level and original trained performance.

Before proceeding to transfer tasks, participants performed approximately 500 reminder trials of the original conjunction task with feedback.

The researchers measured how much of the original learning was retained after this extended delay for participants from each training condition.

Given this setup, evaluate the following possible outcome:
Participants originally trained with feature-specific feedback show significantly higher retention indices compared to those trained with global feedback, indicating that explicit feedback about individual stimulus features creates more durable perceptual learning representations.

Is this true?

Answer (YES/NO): NO